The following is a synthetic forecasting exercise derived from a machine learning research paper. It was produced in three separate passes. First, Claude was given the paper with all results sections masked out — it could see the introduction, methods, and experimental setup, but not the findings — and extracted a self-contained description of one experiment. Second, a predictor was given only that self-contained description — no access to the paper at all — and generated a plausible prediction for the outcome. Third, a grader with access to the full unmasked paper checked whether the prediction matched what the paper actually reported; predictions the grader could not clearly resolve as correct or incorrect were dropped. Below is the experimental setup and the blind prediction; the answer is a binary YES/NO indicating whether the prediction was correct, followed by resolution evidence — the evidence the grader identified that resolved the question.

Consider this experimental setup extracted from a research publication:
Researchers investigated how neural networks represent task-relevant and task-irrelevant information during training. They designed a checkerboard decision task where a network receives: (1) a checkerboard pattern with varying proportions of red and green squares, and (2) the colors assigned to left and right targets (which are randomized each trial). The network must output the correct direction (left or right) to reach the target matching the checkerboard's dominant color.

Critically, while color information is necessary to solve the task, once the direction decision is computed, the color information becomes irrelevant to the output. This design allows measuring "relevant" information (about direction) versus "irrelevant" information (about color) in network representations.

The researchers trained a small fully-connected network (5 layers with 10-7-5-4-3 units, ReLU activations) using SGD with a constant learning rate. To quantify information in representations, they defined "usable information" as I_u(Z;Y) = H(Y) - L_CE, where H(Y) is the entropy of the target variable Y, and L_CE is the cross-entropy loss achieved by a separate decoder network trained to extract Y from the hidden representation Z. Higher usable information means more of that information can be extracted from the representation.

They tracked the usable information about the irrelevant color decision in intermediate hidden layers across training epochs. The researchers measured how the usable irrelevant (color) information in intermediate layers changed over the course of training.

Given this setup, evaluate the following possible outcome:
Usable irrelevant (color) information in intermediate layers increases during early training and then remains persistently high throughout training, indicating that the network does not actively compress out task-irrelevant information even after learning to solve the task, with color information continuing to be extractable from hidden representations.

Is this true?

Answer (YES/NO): NO